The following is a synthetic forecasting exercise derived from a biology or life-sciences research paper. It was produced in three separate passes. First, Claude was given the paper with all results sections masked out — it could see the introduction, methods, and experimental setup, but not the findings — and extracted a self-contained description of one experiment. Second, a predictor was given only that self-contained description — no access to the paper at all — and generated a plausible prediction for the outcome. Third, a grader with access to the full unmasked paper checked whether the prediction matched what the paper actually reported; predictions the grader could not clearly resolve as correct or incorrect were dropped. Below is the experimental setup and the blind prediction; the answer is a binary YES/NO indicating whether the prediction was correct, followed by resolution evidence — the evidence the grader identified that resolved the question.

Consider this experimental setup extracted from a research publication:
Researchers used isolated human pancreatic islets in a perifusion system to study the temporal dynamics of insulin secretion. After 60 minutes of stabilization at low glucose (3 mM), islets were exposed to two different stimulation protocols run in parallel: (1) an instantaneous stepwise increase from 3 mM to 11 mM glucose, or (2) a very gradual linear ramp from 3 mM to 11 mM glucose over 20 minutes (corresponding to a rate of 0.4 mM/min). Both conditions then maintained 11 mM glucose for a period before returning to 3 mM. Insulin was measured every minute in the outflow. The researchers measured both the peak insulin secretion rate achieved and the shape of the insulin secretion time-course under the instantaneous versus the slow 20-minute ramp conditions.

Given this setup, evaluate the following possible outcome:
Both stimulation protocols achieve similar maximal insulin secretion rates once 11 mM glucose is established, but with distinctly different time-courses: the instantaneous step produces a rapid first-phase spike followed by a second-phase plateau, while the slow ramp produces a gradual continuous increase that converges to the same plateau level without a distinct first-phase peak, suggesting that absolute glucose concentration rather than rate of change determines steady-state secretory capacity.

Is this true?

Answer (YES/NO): NO